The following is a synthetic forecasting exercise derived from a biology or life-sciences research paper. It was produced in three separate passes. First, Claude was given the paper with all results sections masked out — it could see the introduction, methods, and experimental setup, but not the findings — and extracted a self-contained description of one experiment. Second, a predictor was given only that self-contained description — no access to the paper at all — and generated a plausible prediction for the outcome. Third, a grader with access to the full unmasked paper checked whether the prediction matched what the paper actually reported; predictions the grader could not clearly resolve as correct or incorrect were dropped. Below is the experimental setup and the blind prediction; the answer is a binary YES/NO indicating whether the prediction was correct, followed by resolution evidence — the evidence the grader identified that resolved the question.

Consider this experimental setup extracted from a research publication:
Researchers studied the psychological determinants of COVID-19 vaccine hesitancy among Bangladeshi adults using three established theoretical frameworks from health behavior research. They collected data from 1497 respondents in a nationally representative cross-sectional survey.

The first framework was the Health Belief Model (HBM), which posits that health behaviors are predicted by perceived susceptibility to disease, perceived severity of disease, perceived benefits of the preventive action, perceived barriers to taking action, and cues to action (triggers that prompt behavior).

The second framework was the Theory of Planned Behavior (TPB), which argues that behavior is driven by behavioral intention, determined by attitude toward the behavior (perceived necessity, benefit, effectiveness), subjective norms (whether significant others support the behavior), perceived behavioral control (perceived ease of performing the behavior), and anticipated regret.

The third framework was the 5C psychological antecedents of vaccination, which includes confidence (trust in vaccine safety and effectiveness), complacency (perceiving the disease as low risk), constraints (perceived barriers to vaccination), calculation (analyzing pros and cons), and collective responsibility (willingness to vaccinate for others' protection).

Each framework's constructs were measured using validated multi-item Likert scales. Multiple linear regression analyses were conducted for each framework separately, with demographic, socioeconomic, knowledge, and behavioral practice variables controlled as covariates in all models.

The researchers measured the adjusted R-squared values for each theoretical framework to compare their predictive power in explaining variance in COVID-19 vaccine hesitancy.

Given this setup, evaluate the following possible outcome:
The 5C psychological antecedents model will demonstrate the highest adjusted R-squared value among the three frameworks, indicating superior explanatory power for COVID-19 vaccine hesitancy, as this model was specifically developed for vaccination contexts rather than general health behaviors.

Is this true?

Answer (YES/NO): NO